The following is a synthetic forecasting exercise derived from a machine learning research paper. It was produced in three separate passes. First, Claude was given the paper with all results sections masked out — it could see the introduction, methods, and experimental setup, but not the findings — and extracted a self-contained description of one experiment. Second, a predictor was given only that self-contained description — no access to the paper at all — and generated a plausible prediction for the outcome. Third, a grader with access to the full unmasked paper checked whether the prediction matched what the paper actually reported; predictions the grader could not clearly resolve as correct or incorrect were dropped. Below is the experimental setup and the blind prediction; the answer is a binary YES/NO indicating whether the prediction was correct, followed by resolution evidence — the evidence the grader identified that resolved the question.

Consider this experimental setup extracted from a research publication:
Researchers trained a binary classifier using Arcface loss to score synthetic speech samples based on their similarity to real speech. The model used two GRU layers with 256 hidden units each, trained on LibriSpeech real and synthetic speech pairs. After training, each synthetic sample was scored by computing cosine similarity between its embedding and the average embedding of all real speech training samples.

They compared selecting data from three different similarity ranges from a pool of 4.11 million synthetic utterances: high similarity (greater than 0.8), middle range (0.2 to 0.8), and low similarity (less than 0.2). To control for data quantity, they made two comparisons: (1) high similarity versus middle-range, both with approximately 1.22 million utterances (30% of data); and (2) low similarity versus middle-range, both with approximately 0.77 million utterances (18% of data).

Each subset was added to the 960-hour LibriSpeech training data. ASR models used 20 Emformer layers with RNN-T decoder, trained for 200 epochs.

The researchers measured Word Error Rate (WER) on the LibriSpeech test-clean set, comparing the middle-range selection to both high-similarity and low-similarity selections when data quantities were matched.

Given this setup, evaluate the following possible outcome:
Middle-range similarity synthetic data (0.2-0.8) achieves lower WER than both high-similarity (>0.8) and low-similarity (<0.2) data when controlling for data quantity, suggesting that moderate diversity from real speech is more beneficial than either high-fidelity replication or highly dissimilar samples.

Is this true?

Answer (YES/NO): YES